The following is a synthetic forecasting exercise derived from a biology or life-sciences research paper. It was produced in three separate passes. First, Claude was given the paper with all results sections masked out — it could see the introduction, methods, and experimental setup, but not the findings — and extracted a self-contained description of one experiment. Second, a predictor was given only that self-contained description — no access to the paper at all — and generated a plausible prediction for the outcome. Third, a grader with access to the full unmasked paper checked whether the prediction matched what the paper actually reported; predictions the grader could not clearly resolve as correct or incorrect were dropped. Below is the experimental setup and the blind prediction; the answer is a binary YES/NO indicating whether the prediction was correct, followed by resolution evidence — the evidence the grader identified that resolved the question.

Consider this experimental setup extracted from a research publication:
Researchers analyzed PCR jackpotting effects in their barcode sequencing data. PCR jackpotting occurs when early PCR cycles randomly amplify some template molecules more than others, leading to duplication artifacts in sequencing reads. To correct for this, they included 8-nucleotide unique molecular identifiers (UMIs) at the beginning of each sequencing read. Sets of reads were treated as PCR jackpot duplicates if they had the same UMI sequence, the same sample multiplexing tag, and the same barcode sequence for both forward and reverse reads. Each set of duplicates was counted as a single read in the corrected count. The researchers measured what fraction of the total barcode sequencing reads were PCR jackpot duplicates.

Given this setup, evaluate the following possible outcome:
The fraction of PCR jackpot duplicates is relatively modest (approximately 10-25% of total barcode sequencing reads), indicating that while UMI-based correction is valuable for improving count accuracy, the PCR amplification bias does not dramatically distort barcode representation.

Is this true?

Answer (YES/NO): YES